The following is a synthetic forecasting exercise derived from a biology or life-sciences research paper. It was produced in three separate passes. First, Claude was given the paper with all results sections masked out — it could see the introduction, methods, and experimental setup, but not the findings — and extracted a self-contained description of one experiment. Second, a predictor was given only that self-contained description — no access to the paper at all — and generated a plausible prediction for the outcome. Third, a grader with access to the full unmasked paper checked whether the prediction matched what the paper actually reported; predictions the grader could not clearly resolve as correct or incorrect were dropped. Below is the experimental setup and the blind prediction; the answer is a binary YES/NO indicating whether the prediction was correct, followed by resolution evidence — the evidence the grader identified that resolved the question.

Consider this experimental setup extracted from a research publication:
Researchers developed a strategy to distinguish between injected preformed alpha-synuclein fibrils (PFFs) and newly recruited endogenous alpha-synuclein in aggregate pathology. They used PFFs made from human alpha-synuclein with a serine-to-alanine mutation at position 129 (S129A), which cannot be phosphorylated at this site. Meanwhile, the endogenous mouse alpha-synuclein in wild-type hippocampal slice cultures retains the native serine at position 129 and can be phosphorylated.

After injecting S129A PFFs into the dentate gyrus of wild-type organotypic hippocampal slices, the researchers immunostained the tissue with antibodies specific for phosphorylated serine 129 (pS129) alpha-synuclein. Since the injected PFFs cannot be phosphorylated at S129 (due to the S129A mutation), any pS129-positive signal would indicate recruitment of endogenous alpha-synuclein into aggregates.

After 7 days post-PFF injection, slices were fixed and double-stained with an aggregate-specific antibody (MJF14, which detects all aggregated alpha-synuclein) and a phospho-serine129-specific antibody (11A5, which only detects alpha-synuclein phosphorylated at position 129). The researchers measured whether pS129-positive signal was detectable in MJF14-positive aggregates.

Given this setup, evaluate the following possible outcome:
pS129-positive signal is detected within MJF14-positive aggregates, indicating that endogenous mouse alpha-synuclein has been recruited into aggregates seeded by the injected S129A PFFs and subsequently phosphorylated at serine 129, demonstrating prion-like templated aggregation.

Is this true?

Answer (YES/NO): YES